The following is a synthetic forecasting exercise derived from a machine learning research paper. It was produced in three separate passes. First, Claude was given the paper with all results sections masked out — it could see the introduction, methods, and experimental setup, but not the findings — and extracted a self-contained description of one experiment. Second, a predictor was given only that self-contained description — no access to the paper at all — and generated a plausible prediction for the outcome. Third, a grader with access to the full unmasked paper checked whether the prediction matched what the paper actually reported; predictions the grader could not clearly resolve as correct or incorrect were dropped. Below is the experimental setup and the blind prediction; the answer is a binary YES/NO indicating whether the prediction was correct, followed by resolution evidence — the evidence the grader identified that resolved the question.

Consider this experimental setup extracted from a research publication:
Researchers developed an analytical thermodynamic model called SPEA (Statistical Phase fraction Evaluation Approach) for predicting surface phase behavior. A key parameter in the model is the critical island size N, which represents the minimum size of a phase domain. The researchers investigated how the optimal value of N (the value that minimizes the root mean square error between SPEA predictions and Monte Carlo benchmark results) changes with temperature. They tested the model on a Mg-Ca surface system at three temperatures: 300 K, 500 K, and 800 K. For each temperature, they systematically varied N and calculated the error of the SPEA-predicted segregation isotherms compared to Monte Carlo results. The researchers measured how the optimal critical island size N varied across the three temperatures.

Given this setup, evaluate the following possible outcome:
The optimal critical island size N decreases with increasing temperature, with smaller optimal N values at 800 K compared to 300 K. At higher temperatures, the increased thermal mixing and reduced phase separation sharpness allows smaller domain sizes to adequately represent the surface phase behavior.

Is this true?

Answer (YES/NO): YES